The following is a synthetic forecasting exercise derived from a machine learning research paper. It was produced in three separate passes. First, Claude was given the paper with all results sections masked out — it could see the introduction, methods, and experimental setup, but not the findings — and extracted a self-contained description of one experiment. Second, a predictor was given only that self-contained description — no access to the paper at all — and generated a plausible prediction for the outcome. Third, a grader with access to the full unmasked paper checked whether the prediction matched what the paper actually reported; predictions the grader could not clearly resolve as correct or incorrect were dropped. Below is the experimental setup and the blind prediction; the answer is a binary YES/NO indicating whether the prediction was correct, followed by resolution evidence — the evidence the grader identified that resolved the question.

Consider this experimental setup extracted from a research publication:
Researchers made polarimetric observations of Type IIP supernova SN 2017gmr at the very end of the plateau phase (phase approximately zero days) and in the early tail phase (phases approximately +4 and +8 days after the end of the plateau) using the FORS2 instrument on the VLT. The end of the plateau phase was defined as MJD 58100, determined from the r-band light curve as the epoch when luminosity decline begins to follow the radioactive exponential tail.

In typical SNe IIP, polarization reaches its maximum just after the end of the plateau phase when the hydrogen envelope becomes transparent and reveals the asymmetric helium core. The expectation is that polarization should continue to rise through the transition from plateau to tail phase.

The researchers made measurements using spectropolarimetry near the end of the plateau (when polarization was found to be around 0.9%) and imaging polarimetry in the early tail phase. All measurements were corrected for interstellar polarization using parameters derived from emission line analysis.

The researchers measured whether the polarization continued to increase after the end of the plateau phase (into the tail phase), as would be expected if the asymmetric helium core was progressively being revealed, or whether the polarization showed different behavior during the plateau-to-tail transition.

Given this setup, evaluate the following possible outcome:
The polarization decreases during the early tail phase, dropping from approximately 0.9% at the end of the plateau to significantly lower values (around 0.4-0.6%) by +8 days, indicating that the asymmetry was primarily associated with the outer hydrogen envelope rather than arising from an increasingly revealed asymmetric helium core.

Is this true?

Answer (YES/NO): NO